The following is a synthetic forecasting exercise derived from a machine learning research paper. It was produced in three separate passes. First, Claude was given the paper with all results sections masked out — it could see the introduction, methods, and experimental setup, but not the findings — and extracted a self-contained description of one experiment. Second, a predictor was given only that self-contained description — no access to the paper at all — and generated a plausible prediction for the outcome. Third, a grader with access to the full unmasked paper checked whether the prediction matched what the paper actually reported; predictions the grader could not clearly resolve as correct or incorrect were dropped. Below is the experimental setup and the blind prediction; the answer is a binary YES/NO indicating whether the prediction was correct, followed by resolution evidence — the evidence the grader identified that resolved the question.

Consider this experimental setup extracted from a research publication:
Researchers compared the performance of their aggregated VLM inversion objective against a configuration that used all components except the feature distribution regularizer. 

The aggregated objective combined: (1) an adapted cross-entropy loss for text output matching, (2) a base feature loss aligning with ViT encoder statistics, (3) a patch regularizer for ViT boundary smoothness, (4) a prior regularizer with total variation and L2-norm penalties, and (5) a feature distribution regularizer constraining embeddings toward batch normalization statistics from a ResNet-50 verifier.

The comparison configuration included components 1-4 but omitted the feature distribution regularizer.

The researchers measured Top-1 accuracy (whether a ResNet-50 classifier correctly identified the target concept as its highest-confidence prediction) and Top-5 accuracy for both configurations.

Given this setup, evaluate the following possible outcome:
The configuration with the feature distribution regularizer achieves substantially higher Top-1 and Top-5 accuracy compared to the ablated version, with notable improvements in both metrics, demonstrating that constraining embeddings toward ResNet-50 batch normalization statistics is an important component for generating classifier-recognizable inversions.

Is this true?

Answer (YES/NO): NO